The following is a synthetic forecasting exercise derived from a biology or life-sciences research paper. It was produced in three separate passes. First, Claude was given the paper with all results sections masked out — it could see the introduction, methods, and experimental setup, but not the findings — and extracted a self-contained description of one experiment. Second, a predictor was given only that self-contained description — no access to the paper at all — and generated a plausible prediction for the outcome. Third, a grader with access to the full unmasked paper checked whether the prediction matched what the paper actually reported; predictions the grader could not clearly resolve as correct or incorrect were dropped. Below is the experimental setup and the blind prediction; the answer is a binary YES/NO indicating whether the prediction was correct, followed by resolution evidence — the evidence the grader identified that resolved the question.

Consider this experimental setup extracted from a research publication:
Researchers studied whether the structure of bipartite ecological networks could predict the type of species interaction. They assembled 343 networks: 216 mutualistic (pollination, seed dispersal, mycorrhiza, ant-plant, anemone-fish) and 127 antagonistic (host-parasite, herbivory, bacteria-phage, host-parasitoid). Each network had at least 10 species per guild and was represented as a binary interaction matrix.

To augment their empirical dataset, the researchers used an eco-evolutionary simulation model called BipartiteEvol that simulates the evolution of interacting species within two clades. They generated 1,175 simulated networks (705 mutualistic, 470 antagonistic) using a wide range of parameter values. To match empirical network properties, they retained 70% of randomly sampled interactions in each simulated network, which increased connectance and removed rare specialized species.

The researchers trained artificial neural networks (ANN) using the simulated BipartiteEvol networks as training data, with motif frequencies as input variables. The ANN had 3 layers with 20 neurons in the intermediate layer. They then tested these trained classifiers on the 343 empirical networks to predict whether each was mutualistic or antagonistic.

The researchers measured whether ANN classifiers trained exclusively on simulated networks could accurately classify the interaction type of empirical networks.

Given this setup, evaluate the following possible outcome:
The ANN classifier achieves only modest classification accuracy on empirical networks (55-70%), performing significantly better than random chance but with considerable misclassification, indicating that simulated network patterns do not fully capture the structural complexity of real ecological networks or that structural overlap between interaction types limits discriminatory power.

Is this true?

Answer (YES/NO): NO